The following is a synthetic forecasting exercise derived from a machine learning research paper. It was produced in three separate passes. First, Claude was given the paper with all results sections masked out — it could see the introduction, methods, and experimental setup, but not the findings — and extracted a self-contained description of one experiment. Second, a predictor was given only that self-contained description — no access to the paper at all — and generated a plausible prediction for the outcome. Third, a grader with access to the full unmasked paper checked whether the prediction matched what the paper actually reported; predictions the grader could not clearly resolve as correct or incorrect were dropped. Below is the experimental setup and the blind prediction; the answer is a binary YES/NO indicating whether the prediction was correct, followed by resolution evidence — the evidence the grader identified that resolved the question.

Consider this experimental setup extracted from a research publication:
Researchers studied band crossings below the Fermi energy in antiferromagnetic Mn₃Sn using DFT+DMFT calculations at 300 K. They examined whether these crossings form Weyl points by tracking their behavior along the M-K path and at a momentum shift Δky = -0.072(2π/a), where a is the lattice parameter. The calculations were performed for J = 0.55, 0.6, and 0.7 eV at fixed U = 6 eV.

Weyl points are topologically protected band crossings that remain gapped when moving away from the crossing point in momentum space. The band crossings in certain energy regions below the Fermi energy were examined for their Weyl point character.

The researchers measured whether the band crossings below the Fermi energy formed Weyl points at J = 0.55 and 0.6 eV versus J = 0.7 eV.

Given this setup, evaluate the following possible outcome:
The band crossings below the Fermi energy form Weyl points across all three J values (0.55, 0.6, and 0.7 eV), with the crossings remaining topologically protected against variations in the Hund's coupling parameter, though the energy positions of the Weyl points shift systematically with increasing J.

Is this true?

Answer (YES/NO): NO